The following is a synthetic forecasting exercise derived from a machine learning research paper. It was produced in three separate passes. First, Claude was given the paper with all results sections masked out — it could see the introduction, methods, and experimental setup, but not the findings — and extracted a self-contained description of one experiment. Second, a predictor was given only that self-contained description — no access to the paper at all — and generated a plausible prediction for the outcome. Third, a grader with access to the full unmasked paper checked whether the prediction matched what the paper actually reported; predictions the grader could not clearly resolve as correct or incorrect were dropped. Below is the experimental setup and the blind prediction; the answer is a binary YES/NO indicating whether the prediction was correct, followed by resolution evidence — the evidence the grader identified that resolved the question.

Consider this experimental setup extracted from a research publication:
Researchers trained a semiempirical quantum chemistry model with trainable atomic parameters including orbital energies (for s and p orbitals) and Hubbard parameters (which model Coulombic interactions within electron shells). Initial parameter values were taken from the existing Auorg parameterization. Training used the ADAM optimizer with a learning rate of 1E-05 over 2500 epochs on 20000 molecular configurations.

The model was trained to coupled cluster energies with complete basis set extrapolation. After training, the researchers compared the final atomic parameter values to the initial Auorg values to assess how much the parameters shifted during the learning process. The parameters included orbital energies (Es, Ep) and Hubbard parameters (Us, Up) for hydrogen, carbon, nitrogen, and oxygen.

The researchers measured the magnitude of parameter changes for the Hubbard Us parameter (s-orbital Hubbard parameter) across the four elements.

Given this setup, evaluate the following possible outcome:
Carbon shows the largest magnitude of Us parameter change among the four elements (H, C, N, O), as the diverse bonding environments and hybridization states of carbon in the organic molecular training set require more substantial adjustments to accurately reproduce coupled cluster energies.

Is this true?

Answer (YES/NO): NO